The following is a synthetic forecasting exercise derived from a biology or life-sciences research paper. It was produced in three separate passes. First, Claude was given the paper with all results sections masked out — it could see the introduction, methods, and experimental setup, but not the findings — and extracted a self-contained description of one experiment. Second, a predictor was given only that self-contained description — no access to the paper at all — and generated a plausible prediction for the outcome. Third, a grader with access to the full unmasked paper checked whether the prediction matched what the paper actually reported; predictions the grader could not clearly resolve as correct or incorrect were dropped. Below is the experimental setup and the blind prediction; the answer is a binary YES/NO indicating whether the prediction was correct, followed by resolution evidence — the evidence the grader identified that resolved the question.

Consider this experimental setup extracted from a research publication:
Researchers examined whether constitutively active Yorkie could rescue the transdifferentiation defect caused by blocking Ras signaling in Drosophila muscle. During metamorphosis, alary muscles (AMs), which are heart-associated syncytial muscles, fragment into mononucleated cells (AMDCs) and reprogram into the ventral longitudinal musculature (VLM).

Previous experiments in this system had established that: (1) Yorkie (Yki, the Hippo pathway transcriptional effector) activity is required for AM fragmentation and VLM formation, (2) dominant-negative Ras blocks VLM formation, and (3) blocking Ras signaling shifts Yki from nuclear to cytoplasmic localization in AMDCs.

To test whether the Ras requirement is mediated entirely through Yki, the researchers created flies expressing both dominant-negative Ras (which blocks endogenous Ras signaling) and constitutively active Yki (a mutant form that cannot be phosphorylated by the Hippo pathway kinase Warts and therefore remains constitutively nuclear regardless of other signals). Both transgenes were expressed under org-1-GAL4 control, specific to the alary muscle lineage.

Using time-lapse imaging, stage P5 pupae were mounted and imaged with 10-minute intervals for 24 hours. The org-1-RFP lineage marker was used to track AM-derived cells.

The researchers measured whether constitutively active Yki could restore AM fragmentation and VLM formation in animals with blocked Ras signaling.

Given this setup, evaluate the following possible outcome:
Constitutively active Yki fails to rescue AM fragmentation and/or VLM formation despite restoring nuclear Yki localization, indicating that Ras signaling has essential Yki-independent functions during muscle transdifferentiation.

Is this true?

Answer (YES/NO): NO